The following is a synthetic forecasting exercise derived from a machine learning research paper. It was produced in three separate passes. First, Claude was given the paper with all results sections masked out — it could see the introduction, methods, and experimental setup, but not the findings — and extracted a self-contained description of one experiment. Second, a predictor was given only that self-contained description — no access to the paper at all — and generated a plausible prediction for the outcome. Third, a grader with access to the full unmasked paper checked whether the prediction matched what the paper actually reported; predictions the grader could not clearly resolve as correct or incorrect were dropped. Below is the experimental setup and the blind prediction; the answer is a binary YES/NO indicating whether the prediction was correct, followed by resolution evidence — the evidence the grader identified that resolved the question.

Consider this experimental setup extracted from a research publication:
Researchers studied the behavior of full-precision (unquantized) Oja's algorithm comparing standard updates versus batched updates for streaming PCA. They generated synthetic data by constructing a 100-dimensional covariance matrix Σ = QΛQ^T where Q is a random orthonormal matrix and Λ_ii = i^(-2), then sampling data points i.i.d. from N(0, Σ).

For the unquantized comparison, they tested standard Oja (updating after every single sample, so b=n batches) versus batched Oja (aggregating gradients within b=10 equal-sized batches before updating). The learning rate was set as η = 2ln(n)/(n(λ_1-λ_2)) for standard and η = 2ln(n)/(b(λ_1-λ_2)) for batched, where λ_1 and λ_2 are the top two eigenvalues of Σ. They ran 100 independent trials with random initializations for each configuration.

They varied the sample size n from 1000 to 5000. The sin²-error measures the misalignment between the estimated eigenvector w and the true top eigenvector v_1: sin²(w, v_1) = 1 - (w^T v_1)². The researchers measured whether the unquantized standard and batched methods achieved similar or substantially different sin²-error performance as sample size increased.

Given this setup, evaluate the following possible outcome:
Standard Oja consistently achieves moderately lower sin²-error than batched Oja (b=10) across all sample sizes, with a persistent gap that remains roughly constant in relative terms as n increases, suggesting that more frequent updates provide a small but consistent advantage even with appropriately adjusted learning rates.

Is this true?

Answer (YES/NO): NO